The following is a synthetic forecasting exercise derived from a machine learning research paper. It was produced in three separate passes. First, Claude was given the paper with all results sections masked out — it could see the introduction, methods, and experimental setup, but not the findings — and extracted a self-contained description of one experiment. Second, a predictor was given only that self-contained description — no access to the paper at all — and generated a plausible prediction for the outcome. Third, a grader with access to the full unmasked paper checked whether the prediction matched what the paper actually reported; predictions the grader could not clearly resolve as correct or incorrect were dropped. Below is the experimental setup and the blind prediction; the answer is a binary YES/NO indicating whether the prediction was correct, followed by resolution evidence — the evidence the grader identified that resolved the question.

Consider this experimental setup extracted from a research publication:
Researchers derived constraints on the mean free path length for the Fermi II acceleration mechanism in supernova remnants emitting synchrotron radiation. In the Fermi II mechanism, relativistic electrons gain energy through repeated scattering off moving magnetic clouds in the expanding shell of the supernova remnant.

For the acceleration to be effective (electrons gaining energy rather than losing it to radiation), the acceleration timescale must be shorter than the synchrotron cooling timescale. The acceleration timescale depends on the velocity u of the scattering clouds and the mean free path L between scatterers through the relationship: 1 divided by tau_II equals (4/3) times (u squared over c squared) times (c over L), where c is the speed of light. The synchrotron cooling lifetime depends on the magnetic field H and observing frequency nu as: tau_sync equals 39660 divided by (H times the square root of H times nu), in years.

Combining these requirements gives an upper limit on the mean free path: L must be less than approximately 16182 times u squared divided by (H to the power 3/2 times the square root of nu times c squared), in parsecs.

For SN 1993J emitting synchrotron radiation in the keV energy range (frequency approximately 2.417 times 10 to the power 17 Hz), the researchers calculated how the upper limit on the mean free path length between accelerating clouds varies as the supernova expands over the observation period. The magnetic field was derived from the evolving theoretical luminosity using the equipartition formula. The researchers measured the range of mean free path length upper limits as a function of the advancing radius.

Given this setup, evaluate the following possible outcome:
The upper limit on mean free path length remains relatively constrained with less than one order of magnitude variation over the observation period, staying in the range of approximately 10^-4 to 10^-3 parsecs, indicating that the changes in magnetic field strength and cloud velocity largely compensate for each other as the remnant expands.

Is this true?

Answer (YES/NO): NO